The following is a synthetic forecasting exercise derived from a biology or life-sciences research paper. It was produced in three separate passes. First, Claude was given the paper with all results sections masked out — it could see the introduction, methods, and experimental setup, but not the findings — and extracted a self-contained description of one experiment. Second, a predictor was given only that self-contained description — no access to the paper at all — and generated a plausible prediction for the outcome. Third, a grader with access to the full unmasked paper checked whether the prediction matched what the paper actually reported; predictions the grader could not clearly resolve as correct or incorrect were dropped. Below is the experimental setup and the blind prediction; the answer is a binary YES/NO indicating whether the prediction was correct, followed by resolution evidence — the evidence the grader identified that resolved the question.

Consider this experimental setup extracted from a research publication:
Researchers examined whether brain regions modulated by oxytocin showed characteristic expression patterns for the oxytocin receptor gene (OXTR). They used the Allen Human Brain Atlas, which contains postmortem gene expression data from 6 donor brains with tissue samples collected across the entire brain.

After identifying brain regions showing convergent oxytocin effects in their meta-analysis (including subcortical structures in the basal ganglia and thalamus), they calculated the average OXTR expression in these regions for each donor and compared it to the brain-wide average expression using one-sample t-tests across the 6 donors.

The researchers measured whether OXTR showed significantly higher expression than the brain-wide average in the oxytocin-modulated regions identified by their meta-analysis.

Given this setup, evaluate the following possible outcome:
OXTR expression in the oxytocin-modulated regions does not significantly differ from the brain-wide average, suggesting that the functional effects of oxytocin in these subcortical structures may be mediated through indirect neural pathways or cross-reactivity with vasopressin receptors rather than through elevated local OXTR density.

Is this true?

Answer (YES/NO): NO